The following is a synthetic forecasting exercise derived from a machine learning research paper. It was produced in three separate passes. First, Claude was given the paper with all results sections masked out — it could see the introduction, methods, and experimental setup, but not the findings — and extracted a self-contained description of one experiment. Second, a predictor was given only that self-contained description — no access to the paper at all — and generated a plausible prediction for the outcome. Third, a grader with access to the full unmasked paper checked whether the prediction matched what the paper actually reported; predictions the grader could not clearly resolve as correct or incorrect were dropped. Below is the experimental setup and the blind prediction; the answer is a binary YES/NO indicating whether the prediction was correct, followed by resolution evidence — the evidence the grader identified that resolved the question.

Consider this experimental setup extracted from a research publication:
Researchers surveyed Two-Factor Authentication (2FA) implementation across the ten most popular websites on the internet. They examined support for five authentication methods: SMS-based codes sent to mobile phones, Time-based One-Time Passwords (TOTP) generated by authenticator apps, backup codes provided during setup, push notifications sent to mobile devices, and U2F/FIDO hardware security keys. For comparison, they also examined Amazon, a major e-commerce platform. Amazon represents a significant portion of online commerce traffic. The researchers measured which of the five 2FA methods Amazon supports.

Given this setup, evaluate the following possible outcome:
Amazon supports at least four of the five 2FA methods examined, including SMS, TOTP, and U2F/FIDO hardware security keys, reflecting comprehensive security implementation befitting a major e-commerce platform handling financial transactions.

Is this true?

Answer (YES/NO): NO